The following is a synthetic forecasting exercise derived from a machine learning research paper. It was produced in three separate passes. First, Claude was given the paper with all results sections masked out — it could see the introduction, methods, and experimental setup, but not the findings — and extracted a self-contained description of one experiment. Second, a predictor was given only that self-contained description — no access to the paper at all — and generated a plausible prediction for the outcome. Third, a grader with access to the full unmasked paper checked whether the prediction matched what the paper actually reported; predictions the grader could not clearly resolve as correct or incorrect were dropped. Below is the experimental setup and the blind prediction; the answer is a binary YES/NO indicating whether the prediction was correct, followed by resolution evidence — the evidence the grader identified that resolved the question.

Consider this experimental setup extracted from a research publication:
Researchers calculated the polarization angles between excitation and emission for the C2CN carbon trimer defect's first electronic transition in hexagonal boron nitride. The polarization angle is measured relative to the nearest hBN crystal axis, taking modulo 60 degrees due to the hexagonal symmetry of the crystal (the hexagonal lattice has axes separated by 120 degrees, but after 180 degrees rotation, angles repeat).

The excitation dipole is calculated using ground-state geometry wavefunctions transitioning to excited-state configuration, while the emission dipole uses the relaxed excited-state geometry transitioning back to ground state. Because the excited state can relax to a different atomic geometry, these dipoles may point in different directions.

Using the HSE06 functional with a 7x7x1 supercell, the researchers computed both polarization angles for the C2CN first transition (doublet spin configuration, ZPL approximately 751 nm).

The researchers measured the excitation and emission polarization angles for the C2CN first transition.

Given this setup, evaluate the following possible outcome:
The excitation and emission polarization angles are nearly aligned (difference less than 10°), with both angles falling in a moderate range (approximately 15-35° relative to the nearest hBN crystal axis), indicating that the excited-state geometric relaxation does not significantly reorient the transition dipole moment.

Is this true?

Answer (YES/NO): NO